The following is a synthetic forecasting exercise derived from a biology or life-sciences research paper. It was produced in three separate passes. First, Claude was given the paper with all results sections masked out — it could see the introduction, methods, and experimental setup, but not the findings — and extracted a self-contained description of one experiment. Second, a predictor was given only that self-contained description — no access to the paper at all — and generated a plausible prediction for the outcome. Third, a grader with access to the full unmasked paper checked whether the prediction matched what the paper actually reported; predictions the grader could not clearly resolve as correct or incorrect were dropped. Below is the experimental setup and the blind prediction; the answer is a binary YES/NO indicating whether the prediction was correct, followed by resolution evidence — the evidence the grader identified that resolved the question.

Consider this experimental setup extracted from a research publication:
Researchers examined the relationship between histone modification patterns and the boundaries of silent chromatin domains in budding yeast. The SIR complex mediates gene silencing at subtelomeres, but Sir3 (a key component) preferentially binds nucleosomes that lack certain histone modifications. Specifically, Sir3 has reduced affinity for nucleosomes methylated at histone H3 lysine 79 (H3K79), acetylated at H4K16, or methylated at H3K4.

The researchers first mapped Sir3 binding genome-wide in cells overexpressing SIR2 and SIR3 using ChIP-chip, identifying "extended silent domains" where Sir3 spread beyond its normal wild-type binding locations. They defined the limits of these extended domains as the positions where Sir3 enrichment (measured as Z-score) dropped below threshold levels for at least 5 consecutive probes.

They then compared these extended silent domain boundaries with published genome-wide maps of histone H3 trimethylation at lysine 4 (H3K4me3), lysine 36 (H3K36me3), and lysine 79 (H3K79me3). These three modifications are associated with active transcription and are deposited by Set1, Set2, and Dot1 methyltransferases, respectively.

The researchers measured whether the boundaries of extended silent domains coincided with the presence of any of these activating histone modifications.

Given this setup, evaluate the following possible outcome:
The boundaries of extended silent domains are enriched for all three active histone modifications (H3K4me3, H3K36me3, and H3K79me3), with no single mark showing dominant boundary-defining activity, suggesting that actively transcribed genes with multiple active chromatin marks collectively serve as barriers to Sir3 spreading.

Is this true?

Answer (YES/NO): NO